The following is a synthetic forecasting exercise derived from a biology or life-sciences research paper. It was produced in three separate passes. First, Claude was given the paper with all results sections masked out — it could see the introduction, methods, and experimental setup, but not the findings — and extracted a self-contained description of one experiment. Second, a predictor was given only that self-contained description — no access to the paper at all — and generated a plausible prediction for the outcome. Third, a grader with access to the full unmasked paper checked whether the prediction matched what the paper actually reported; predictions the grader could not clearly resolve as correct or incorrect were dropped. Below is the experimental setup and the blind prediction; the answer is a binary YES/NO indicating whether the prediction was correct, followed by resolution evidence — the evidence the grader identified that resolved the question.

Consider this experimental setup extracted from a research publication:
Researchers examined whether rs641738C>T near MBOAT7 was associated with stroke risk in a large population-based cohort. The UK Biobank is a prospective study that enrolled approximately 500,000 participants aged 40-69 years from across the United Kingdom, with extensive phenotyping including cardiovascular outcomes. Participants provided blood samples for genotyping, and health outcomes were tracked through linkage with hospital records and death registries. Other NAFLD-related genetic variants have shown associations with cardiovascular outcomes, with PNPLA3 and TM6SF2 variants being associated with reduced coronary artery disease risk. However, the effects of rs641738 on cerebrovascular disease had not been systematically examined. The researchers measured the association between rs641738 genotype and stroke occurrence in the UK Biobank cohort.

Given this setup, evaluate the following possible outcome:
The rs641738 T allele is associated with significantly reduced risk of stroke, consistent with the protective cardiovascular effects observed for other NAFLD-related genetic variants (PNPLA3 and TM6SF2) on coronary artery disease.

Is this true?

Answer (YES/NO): NO